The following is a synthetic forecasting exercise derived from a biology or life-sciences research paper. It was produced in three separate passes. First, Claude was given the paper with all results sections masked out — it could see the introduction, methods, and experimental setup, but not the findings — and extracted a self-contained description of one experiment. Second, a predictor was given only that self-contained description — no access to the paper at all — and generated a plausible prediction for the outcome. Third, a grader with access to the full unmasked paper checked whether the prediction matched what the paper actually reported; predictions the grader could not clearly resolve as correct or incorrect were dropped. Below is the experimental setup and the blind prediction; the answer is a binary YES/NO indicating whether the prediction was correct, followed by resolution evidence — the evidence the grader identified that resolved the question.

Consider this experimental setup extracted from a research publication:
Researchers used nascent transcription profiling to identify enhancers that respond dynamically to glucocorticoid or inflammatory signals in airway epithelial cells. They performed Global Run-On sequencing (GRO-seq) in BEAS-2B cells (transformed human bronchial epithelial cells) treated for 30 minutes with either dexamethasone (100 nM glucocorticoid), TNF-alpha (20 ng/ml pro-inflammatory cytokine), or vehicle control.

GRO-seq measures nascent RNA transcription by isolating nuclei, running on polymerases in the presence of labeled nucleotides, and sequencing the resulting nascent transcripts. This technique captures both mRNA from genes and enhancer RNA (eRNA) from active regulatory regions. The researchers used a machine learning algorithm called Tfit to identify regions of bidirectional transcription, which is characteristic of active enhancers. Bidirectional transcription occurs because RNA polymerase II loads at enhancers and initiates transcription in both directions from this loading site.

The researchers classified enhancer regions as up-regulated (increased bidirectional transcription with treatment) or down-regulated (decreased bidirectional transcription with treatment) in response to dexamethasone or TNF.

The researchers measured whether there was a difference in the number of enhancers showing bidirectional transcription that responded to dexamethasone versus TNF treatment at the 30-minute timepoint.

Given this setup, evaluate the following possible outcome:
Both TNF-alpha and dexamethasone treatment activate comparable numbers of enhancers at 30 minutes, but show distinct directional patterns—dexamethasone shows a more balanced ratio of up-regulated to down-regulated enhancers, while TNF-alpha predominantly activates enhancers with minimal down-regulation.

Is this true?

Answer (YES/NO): YES